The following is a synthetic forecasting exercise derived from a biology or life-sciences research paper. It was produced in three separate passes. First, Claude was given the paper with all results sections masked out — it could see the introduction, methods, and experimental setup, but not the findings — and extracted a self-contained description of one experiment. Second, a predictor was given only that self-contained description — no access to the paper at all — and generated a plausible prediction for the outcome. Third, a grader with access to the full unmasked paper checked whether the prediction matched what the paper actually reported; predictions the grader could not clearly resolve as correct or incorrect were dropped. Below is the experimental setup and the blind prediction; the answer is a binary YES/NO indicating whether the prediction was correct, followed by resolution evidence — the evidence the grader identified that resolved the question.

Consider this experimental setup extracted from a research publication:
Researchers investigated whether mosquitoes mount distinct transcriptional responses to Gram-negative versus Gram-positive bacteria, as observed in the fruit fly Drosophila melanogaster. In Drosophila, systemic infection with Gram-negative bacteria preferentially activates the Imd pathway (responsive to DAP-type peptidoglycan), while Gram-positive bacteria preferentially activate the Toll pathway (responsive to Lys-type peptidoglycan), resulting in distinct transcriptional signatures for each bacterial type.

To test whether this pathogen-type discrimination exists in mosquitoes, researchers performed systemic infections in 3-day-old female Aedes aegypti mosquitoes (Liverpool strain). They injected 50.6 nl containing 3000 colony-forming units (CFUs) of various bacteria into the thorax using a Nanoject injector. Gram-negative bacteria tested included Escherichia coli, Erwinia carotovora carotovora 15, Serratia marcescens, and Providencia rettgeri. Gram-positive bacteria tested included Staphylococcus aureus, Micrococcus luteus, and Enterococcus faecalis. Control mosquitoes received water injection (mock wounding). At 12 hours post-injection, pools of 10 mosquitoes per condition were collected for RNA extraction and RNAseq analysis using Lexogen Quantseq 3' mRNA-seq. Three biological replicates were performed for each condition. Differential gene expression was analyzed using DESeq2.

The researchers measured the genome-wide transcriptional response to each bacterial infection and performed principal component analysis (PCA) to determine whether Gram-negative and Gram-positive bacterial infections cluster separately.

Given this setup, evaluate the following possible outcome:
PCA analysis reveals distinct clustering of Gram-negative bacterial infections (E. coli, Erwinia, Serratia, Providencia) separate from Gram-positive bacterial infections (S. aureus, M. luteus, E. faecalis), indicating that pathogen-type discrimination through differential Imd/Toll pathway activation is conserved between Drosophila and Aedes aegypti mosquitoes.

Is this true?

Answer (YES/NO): NO